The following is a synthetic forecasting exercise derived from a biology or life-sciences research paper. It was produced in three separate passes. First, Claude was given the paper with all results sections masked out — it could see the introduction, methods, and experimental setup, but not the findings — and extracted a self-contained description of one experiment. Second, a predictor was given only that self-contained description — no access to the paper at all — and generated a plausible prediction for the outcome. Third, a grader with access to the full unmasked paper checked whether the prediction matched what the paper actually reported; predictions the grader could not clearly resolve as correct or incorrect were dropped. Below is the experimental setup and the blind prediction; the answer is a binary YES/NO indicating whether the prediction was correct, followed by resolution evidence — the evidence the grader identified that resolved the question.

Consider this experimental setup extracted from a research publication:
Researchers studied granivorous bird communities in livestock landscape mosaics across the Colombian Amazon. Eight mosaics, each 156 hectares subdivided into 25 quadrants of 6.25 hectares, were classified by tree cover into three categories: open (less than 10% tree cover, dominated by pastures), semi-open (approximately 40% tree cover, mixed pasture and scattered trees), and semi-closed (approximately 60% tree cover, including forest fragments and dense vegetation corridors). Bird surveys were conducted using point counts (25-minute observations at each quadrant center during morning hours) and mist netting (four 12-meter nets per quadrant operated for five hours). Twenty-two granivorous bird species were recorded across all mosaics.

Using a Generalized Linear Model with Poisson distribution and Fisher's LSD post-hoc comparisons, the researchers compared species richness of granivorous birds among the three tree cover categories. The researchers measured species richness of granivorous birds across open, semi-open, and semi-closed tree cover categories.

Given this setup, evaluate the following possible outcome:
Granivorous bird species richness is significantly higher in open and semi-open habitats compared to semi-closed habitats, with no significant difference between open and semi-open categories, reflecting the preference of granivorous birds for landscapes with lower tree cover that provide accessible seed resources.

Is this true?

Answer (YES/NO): NO